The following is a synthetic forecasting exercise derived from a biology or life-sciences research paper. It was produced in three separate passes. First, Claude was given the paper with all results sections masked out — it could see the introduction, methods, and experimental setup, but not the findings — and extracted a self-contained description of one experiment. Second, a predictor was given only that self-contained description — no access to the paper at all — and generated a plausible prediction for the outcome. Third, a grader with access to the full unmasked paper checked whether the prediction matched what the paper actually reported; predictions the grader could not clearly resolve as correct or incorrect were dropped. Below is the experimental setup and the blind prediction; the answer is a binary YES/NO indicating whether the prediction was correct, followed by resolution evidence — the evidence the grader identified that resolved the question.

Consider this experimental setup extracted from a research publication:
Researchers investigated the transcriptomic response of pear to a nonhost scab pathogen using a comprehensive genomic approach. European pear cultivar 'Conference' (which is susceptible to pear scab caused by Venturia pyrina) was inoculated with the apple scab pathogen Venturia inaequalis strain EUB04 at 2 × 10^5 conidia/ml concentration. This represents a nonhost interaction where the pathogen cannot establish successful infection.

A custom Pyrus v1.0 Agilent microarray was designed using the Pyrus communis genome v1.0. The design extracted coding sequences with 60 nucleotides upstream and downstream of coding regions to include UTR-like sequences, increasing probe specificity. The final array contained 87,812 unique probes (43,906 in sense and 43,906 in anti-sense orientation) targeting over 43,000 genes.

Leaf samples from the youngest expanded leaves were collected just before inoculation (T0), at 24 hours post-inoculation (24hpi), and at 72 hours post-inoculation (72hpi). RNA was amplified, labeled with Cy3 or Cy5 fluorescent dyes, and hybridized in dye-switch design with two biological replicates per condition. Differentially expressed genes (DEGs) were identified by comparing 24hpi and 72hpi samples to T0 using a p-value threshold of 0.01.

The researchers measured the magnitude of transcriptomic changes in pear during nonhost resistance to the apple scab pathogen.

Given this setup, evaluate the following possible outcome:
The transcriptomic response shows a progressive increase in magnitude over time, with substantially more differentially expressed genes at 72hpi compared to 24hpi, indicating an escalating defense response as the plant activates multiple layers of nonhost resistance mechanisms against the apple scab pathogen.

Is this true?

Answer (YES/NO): NO